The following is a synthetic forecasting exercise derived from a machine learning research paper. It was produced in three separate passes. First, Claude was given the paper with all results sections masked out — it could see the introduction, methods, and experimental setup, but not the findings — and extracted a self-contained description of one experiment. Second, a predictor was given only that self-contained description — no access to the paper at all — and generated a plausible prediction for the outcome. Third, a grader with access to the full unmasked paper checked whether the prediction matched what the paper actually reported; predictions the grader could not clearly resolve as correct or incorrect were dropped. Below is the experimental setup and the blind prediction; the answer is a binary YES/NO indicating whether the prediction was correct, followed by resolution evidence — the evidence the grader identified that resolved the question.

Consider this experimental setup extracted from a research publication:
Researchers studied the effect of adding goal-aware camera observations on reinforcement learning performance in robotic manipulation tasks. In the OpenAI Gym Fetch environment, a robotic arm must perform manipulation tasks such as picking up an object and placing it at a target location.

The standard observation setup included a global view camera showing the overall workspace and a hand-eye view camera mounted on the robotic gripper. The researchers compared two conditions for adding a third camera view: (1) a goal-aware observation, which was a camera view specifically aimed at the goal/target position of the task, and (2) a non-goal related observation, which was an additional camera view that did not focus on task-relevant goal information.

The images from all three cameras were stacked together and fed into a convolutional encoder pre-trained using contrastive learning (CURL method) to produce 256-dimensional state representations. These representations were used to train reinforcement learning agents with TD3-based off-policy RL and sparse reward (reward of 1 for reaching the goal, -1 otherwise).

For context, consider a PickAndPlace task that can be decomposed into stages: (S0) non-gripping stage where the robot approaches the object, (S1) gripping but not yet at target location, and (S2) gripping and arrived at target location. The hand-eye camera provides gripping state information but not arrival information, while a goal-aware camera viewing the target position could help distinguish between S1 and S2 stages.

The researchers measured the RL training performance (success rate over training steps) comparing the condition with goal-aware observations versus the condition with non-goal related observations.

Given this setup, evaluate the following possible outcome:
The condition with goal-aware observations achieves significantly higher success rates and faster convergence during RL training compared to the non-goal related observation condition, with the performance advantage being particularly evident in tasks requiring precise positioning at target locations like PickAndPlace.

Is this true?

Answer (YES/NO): YES